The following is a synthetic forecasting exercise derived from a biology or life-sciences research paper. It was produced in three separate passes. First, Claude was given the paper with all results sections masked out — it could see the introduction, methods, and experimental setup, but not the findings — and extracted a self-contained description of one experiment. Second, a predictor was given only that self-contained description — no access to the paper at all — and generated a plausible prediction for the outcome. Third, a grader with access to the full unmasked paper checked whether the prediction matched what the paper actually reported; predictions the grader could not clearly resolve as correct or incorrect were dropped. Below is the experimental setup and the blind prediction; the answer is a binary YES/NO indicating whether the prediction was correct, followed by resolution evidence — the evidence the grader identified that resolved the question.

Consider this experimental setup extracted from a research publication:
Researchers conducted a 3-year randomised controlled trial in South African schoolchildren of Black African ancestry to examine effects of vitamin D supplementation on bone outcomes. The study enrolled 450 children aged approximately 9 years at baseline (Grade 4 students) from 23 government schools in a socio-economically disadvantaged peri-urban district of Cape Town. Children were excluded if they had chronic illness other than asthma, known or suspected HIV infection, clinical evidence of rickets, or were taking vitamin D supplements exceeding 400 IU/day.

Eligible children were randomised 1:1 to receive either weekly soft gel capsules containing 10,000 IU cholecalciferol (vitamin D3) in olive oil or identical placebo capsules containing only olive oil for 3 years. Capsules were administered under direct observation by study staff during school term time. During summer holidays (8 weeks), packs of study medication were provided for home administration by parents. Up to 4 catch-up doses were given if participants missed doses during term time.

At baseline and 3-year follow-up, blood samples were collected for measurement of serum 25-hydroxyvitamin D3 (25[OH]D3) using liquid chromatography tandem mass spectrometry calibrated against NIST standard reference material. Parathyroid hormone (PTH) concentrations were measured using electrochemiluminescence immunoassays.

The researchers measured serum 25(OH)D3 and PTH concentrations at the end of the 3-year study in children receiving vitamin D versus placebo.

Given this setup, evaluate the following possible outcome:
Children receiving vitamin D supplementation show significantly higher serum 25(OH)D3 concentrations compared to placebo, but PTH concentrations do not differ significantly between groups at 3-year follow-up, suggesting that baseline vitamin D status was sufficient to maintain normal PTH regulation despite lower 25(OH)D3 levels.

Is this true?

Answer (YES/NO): NO